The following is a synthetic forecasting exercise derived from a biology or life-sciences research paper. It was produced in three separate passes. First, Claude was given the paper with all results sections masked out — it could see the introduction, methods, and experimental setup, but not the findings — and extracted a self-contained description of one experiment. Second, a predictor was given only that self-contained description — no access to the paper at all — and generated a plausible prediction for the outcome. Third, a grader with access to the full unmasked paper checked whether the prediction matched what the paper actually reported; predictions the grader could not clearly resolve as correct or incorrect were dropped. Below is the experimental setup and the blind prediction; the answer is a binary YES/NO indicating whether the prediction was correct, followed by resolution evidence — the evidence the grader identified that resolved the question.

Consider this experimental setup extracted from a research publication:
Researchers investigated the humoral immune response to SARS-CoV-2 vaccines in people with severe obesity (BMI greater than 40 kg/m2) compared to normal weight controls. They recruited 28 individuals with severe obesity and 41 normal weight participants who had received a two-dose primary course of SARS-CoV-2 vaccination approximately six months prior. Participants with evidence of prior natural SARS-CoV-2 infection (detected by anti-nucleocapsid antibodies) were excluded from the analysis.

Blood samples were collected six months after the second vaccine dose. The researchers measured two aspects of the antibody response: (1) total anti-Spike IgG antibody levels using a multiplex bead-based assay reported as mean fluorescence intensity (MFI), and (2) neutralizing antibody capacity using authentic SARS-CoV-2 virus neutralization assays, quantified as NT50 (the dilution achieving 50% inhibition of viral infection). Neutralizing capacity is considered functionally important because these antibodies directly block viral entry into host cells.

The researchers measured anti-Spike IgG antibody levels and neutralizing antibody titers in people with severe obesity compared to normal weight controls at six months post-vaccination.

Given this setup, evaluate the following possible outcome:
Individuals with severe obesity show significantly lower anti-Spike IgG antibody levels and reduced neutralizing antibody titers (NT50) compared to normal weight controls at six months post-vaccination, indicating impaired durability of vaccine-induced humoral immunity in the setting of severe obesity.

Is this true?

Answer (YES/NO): NO